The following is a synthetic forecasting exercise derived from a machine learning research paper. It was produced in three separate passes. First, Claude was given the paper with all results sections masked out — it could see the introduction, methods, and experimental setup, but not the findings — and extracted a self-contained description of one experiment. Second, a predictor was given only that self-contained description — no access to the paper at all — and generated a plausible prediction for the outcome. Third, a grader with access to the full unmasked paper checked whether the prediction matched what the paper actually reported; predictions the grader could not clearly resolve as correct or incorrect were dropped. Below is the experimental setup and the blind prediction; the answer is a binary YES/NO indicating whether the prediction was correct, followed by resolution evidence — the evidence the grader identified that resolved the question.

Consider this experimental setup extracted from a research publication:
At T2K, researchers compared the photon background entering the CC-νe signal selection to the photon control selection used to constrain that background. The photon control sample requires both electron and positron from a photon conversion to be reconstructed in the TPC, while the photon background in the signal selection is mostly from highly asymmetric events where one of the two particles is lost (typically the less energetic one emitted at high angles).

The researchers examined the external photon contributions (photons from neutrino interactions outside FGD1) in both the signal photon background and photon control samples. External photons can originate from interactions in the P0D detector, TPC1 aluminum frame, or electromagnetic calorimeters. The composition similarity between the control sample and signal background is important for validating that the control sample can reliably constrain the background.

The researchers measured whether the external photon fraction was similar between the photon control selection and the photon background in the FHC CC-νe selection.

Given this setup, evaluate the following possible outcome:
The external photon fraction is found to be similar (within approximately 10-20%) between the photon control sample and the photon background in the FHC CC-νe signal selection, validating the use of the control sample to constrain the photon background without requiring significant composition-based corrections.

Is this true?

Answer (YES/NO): YES